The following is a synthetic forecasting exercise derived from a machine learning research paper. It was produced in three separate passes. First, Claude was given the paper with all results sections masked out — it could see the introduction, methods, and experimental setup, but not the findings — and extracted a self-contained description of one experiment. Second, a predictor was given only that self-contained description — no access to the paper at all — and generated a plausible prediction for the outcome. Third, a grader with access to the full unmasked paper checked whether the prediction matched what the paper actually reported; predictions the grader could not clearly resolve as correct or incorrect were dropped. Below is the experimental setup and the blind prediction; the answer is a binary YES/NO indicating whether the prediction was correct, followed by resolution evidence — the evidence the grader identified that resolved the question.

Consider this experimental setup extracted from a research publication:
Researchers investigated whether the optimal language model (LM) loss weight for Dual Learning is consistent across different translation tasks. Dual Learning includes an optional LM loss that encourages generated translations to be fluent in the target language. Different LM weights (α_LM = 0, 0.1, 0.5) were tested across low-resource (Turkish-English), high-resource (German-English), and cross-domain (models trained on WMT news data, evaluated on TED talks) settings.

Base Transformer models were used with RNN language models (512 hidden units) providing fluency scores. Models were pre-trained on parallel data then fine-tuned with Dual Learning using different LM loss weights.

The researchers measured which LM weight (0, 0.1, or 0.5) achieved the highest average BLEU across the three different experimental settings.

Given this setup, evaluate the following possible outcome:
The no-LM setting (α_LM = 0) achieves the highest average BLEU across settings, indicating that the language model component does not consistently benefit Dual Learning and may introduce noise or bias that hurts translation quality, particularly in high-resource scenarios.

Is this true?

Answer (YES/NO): NO